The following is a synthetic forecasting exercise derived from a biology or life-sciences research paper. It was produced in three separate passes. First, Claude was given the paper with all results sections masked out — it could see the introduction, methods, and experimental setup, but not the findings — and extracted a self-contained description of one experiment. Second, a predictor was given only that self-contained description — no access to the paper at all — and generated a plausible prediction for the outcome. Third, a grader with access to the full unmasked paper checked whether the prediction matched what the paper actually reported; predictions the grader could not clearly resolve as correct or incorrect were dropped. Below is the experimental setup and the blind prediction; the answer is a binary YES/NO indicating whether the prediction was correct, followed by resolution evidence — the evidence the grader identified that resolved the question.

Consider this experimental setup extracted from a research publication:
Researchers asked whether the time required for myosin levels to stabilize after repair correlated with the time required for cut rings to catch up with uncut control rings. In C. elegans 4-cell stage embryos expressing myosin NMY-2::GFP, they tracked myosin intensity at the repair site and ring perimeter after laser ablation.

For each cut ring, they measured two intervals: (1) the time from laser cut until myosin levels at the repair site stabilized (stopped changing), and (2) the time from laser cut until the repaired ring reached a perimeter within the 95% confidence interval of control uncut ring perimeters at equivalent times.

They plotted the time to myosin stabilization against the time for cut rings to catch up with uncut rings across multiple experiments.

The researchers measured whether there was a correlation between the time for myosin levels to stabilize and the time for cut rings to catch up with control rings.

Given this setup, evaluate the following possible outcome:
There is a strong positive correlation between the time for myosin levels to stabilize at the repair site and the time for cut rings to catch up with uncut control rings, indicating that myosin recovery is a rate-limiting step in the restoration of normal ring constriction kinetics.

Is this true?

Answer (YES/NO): NO